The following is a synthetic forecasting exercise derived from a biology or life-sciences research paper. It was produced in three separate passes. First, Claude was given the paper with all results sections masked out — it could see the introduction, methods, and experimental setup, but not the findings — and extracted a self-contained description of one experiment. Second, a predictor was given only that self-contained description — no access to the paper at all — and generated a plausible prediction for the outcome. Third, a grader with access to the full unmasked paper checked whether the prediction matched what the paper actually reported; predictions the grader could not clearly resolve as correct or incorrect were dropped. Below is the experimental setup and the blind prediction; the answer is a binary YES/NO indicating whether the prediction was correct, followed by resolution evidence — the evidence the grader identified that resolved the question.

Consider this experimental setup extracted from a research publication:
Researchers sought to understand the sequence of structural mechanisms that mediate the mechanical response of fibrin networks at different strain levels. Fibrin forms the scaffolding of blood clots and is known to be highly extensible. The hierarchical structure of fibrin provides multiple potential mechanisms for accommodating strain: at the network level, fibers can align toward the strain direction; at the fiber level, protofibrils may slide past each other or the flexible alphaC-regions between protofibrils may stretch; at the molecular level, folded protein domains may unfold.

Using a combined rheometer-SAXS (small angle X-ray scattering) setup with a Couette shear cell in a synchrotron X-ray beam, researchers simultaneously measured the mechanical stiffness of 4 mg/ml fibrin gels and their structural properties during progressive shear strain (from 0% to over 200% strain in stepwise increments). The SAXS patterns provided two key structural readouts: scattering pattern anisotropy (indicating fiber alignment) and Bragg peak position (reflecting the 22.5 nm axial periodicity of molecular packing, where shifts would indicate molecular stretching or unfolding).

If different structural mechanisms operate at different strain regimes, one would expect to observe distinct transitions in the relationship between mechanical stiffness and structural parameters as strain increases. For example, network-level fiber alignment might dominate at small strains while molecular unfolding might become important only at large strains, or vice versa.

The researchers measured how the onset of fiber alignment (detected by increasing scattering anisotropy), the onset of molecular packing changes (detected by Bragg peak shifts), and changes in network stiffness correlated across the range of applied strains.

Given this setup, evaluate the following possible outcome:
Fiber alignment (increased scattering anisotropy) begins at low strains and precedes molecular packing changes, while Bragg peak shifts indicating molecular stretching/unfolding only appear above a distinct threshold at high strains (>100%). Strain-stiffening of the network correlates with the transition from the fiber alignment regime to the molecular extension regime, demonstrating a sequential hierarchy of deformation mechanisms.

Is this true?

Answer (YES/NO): NO